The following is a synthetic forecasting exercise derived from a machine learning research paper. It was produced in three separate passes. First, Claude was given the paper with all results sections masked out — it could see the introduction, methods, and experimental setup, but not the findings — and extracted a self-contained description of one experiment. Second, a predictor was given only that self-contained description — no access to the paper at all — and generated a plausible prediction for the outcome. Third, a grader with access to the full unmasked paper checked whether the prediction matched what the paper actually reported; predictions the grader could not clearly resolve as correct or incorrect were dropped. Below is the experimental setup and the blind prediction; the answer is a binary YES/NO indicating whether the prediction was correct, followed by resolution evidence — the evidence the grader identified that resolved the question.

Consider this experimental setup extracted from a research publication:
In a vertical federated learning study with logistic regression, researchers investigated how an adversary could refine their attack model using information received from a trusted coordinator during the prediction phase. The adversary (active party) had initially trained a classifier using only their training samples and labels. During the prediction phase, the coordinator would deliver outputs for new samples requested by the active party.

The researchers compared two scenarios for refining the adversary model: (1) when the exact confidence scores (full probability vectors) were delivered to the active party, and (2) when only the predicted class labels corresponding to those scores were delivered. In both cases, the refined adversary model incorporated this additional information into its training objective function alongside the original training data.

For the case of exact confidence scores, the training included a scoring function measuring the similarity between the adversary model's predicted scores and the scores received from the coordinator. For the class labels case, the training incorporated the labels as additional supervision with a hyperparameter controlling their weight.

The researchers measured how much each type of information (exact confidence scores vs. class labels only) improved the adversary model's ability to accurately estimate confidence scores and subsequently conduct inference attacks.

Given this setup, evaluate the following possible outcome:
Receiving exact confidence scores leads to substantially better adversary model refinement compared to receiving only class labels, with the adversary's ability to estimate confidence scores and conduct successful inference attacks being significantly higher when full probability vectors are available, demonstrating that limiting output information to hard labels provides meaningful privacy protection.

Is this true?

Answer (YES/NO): YES